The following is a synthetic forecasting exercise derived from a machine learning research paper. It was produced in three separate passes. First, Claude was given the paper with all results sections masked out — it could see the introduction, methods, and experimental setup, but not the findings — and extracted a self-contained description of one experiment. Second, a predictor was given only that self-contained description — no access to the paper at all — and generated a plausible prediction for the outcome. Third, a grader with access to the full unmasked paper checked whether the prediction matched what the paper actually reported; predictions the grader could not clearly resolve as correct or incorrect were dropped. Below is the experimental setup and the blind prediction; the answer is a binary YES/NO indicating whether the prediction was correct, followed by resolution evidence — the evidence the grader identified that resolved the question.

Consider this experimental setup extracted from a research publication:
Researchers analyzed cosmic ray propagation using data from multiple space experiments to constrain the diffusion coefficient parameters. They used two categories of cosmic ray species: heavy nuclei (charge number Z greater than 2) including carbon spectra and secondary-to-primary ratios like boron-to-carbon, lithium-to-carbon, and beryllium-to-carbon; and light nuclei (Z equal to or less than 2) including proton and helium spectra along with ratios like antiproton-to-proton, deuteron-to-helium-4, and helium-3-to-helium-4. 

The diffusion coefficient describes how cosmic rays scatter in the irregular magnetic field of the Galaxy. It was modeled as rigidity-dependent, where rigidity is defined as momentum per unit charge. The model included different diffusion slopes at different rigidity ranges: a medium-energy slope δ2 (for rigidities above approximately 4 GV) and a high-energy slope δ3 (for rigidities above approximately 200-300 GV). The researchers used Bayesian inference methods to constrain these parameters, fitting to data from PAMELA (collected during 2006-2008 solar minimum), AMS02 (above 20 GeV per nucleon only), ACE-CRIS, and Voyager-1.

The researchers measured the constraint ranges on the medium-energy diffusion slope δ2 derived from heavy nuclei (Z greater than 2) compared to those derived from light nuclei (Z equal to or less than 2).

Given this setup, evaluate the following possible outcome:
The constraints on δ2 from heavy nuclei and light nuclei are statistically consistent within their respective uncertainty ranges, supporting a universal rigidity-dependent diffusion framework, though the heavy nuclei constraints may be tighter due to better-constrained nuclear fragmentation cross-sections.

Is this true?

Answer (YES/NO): YES